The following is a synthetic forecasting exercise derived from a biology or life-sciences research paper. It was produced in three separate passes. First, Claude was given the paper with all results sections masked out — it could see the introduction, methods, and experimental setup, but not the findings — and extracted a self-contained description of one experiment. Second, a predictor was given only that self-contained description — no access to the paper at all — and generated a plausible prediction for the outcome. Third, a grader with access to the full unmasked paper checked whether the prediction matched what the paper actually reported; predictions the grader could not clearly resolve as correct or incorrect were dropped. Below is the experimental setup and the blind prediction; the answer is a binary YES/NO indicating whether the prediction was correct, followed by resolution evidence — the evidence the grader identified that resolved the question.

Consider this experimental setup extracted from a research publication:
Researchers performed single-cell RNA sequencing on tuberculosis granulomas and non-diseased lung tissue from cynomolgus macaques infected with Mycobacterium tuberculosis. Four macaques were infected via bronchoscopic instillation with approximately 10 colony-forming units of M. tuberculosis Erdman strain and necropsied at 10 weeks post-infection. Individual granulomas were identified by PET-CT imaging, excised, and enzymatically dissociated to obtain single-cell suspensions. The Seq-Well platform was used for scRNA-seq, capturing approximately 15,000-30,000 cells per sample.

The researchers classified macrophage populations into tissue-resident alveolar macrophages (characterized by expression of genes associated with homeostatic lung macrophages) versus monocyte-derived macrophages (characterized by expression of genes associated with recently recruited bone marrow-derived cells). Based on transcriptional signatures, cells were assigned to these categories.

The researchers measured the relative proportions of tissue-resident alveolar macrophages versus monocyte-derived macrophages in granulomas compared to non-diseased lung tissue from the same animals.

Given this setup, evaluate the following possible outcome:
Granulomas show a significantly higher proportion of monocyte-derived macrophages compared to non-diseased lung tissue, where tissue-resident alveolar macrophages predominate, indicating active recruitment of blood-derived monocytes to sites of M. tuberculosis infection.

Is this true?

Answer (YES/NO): YES